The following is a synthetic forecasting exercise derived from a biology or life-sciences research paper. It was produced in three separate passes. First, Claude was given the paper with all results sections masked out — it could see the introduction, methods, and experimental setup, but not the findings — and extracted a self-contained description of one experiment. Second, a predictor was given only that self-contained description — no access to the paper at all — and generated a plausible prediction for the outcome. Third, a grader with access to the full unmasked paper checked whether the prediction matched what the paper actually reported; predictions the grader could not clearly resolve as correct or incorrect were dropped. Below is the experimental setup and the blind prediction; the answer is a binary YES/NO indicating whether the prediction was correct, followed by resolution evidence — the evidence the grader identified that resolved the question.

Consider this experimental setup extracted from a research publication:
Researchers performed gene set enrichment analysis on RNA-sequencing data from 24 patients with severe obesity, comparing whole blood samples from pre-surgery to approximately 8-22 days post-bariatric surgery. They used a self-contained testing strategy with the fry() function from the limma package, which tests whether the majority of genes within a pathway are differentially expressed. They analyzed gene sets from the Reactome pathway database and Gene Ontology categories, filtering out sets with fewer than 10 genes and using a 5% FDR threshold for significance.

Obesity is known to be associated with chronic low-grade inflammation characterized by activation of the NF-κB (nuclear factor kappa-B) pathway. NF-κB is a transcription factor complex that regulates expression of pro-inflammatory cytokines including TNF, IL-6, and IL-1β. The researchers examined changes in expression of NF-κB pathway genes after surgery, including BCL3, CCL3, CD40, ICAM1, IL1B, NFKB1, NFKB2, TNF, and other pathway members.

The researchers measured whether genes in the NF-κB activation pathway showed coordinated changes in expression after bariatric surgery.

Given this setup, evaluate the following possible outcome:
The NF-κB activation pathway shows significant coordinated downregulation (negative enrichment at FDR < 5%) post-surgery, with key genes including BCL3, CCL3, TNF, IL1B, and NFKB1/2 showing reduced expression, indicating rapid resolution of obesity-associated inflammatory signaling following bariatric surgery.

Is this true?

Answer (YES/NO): YES